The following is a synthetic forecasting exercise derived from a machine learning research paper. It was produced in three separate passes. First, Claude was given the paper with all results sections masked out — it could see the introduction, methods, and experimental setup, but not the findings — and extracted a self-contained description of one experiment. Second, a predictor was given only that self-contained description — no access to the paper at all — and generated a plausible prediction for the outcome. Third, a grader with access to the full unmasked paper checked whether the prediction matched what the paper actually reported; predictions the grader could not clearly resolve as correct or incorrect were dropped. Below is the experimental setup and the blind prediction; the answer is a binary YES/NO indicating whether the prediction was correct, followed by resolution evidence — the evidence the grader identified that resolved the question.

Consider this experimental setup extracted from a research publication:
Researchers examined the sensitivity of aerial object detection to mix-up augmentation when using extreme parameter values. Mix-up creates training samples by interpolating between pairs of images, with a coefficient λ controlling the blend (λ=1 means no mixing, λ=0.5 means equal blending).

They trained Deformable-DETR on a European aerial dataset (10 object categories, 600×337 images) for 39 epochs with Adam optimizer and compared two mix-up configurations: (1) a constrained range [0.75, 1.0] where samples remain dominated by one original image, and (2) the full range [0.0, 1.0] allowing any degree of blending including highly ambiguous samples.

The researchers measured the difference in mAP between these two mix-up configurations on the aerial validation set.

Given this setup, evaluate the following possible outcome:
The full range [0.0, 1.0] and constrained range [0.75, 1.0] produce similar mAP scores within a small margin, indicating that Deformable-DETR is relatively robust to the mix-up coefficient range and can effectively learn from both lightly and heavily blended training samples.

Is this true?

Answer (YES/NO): NO